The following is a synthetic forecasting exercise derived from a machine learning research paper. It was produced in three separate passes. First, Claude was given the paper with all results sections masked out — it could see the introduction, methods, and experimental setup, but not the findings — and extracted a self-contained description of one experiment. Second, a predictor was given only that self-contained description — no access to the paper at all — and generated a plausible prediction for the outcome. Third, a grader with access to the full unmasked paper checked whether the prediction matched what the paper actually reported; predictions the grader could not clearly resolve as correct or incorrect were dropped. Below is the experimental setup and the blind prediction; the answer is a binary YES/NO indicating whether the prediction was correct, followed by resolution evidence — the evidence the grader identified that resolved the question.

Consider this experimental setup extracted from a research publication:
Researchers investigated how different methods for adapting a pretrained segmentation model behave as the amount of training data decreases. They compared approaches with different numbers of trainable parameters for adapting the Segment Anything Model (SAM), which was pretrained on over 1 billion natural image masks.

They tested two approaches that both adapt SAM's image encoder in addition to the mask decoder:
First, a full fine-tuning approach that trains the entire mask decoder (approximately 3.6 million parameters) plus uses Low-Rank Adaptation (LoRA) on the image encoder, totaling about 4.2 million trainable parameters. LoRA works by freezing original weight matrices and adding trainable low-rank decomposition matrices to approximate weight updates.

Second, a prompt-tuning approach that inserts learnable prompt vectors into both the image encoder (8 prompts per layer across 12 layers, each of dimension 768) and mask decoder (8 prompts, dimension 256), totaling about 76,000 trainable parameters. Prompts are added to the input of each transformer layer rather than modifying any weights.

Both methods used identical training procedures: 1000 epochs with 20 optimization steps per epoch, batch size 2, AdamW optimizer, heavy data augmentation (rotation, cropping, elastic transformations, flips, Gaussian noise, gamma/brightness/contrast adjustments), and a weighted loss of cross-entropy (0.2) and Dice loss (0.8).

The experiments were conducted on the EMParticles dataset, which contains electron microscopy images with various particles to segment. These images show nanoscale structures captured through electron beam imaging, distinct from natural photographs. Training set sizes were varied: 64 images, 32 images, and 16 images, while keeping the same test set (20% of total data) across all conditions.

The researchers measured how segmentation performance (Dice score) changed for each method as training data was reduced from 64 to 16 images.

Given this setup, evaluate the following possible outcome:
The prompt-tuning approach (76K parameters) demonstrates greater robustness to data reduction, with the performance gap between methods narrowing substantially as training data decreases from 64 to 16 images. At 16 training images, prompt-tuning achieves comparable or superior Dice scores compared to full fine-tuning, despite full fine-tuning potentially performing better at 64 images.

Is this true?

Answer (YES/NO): NO